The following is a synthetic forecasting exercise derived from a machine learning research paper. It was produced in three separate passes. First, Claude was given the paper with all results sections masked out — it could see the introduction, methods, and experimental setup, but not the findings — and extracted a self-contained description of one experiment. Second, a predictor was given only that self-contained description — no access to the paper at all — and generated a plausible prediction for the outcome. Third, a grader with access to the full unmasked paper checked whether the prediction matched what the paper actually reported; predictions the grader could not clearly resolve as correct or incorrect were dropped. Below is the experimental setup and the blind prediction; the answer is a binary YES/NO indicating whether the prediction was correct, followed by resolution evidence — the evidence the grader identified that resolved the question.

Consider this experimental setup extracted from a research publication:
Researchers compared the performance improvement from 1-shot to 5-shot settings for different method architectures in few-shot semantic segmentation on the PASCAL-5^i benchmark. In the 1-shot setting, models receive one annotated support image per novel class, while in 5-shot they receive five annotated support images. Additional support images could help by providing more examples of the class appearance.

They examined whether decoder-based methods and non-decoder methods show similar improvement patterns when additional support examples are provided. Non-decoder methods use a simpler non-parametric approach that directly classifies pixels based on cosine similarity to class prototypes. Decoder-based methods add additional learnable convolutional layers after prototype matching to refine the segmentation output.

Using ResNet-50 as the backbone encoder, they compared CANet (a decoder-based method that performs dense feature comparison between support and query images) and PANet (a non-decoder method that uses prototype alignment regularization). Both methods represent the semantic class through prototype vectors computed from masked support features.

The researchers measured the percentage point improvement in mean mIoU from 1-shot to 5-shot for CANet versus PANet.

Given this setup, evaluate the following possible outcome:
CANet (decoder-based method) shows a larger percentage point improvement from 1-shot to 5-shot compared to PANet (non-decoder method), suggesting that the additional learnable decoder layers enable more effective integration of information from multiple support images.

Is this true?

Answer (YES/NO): NO